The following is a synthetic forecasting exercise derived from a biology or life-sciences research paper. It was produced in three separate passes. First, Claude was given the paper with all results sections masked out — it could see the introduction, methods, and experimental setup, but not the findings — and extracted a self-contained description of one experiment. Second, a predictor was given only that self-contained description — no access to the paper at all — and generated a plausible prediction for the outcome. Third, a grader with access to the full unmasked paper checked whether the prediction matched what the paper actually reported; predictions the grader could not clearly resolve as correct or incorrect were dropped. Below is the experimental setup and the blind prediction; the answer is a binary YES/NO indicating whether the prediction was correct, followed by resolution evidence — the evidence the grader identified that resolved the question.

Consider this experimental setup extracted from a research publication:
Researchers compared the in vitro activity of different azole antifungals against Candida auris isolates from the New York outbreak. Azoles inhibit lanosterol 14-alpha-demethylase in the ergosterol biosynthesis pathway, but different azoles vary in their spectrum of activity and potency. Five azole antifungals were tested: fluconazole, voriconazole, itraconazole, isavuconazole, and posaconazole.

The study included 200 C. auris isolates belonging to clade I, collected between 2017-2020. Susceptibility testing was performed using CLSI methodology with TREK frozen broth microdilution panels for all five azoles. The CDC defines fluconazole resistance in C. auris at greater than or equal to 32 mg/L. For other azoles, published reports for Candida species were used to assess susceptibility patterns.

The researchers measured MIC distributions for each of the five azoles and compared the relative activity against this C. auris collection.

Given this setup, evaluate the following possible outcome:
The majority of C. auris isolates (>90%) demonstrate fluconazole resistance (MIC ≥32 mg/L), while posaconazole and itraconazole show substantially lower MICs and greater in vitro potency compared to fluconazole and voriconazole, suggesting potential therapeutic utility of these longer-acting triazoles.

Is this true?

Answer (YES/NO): NO